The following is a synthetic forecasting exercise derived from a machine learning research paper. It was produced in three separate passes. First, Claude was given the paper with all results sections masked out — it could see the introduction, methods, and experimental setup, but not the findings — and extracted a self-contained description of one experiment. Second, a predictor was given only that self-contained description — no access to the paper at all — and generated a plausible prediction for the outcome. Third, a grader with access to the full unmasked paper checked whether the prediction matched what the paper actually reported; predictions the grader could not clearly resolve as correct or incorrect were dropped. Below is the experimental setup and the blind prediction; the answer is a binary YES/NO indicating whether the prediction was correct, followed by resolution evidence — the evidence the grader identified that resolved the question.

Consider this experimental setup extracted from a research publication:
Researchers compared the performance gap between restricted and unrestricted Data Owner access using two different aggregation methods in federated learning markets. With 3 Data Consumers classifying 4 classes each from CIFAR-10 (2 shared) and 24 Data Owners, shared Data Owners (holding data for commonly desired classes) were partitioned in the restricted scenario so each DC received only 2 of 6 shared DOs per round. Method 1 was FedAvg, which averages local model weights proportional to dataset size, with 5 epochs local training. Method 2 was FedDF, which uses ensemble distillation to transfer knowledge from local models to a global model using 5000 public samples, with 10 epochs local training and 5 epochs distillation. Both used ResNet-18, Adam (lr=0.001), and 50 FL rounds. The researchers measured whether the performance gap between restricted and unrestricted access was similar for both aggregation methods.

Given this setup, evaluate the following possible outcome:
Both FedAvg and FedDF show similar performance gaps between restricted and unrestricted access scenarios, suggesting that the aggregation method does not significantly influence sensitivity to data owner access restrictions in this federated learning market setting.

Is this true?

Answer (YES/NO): YES